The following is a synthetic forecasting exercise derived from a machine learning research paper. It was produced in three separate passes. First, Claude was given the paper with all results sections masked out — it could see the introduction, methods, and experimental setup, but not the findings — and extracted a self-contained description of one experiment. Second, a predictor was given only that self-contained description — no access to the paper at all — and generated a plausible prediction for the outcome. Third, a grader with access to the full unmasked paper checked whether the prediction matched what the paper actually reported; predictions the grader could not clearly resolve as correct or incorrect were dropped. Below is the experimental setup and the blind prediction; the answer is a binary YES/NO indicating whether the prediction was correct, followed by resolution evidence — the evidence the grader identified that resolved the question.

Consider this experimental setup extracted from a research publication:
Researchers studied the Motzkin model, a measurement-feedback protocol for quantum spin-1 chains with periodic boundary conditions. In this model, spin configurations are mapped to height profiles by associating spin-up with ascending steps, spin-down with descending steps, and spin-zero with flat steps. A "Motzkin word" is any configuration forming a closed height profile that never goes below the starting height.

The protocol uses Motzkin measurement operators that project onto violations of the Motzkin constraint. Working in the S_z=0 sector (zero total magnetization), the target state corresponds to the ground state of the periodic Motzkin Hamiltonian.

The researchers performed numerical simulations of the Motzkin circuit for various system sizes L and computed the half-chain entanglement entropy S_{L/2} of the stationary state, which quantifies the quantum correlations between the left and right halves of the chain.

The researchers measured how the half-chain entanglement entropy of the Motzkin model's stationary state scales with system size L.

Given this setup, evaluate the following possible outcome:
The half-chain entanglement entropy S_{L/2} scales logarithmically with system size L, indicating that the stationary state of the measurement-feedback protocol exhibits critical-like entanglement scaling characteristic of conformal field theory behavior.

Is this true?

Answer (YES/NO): YES